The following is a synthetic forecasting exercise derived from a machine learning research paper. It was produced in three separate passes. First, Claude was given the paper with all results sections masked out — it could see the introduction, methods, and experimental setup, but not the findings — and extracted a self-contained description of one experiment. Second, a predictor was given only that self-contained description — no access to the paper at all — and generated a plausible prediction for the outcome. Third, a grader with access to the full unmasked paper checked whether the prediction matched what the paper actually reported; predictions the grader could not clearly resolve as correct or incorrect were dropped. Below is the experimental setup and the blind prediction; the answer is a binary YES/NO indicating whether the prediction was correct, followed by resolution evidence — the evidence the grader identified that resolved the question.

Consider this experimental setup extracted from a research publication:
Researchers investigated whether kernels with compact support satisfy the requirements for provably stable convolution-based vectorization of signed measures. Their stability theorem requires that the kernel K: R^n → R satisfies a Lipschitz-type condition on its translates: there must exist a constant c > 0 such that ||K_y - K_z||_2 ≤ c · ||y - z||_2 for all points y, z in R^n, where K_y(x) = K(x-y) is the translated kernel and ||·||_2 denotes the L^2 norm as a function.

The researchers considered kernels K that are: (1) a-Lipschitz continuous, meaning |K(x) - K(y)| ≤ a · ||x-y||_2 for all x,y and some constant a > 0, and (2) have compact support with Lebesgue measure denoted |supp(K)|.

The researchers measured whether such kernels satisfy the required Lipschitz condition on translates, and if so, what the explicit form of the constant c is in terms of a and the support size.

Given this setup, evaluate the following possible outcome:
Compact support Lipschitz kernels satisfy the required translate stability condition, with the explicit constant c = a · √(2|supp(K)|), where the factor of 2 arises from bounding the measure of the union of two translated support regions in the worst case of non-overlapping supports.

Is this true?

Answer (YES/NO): YES